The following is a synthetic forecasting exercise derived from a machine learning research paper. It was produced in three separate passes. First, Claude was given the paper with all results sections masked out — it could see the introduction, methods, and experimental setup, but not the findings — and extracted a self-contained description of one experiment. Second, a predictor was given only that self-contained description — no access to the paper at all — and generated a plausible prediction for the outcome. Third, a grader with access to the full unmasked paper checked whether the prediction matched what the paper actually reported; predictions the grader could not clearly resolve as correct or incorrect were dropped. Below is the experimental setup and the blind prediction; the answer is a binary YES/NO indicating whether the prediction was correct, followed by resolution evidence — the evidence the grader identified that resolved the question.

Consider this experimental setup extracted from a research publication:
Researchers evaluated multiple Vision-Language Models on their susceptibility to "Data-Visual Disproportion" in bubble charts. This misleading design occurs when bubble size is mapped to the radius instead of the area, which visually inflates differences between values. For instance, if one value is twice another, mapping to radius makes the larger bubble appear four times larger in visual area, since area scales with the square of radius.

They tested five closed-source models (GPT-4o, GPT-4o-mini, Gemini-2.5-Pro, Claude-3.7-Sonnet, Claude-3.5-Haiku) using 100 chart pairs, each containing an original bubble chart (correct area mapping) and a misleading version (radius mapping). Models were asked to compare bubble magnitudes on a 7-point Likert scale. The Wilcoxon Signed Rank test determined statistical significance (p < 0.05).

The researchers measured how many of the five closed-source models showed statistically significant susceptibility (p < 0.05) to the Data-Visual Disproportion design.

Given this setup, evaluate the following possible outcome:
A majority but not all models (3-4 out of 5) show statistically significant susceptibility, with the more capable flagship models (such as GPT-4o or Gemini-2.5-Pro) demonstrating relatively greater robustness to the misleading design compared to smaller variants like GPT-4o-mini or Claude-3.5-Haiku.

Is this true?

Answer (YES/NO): NO